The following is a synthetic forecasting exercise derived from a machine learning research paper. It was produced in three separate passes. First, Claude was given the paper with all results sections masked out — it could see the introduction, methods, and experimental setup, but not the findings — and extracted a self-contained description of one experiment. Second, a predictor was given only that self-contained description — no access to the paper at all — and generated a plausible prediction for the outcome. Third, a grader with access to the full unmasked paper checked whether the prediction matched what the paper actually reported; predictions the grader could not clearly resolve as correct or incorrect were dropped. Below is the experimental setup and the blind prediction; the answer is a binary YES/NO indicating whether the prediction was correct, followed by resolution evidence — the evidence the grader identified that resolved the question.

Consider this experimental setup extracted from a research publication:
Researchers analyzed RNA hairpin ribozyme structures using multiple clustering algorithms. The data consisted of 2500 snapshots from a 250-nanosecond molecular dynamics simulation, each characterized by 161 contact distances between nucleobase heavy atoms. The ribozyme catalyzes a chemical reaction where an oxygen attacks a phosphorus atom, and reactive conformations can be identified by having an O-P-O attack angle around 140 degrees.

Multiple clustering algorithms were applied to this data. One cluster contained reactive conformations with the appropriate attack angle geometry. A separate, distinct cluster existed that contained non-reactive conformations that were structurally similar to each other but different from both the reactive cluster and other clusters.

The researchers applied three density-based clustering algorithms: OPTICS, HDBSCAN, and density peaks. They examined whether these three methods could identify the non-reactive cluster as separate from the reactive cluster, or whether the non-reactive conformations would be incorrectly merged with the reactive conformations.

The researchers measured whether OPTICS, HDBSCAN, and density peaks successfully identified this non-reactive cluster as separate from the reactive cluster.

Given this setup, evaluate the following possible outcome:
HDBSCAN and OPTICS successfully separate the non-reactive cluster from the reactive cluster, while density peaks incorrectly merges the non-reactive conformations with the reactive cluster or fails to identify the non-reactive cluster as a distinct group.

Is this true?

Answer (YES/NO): NO